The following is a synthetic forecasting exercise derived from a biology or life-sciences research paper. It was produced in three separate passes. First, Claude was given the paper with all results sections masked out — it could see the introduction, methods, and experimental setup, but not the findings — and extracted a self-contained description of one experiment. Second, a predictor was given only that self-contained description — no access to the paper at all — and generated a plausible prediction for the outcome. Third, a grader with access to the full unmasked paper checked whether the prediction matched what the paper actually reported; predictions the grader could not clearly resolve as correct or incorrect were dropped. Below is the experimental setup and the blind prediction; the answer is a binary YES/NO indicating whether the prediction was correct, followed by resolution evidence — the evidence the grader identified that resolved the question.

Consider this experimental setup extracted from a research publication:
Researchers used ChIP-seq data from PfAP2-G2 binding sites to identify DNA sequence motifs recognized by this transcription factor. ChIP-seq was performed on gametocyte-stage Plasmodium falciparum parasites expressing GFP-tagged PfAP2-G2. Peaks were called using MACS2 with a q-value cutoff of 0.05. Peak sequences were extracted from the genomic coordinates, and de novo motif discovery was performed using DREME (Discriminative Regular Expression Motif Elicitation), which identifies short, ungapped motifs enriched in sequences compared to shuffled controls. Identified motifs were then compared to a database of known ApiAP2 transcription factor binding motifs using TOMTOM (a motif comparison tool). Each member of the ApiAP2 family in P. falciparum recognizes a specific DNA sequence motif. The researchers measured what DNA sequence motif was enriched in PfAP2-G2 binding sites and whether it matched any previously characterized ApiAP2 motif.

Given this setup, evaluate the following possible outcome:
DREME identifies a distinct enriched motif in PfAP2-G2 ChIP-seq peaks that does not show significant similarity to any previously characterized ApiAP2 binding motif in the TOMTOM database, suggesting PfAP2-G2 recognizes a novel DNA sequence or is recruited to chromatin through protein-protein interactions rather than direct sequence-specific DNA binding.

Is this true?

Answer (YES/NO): NO